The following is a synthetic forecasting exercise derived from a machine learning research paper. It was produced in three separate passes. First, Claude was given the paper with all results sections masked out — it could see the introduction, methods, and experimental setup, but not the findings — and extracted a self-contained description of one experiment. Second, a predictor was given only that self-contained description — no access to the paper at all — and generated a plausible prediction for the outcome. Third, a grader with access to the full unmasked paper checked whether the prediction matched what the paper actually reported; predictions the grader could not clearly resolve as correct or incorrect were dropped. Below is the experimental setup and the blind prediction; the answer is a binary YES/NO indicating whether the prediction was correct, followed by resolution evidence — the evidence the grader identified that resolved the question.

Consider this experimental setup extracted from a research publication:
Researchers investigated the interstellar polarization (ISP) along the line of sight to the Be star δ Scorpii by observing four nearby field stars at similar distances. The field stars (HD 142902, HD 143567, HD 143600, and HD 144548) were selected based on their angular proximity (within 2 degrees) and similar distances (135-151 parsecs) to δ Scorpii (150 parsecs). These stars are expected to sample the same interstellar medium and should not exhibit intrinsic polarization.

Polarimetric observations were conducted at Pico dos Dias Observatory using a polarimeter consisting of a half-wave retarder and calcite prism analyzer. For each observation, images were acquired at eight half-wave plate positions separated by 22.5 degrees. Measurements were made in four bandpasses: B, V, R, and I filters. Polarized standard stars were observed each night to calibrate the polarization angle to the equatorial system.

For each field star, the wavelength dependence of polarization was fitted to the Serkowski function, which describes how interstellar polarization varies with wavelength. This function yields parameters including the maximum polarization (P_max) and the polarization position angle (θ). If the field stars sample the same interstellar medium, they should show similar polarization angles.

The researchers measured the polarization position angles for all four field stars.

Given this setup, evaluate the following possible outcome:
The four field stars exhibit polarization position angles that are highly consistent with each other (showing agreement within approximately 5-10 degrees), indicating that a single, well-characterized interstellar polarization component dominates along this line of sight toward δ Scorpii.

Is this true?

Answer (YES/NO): YES